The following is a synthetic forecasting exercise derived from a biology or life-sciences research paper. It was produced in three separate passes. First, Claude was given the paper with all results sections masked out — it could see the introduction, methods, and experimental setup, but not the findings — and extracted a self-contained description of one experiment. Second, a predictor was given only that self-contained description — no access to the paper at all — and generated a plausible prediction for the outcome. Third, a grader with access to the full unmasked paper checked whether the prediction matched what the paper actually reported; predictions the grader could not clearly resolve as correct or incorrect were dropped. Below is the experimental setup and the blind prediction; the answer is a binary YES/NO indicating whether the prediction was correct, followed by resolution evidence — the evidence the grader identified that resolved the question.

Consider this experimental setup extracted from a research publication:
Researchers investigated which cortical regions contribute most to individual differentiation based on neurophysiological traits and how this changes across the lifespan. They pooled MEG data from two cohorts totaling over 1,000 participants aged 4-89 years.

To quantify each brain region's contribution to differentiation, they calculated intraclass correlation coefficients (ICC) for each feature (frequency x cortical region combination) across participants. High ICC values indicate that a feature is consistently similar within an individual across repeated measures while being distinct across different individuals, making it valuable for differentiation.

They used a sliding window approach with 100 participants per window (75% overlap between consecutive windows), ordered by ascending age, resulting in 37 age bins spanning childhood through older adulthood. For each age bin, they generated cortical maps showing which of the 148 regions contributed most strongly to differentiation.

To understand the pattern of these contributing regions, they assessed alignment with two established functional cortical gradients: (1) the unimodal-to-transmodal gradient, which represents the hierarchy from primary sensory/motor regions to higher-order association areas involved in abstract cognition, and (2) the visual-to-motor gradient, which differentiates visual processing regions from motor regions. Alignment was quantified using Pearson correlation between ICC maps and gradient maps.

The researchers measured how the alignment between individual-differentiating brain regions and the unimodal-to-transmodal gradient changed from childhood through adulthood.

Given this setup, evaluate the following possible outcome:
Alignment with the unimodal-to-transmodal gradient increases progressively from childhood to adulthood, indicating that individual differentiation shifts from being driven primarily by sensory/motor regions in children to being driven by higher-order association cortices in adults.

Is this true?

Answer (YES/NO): NO